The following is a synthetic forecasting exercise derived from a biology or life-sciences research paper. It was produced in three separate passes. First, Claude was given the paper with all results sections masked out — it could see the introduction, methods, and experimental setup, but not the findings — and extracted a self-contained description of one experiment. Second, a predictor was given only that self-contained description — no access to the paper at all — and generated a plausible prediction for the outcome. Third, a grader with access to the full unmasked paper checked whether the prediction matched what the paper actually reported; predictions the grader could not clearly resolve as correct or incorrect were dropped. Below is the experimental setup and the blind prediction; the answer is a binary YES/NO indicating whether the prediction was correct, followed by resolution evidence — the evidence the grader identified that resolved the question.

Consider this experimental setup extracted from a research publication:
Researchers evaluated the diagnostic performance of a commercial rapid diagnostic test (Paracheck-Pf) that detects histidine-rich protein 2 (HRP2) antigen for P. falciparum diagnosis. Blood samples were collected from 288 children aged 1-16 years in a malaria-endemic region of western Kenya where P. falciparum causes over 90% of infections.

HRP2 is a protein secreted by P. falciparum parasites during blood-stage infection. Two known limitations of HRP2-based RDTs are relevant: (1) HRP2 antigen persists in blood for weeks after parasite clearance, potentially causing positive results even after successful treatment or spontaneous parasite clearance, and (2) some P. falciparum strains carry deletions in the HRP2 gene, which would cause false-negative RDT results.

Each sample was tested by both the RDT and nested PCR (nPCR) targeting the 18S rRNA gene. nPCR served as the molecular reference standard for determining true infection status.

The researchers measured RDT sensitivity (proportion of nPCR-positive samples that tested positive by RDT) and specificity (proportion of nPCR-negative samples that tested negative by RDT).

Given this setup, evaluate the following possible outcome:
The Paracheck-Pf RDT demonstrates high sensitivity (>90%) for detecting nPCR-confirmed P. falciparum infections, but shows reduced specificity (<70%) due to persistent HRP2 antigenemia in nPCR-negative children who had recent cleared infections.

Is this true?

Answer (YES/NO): YES